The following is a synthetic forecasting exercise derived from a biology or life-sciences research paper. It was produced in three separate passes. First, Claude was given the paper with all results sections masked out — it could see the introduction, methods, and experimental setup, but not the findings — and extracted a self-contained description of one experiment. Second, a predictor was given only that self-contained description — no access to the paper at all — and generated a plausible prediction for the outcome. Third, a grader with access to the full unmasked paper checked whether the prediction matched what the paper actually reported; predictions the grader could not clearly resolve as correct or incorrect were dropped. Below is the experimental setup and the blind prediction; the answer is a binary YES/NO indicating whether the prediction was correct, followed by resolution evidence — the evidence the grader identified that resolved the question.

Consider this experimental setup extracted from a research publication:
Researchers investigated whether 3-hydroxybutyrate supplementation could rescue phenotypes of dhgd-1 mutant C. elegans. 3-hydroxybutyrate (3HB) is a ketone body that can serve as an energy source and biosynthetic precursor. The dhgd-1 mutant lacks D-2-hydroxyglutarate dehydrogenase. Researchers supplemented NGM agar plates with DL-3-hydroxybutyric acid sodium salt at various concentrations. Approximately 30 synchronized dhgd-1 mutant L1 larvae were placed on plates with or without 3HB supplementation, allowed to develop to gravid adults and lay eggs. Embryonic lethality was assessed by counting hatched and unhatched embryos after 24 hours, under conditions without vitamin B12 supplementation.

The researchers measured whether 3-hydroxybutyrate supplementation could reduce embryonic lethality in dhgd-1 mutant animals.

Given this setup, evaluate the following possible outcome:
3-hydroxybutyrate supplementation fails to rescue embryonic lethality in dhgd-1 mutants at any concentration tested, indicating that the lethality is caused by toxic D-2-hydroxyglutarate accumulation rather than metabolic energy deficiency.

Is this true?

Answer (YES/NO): NO